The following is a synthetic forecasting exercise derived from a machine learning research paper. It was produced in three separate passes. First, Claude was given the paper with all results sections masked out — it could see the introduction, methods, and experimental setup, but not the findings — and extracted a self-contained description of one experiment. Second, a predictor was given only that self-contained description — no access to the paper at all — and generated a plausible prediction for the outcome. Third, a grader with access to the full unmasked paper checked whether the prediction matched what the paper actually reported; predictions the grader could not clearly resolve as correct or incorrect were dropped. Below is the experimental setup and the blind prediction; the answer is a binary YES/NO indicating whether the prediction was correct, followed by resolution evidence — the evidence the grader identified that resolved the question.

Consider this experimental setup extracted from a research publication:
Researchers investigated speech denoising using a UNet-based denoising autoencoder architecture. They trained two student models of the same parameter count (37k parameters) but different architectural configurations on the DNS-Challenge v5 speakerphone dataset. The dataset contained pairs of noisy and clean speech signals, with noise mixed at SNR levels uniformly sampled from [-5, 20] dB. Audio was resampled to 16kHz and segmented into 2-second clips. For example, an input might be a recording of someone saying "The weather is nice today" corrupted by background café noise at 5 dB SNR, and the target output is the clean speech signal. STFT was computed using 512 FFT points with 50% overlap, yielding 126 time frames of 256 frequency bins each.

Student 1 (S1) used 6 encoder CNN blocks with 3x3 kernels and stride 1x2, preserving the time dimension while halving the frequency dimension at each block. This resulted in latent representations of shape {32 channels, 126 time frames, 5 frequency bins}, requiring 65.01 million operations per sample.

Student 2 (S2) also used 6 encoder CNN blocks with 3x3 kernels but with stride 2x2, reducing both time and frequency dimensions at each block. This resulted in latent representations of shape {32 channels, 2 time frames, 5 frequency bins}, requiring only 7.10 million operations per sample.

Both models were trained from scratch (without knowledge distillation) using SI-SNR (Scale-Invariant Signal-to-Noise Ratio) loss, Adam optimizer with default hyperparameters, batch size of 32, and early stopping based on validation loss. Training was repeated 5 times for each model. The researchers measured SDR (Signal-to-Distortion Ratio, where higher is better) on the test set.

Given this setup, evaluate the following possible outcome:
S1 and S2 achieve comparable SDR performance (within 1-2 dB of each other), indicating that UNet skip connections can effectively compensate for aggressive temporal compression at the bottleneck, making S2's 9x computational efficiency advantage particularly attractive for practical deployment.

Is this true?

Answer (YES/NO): NO